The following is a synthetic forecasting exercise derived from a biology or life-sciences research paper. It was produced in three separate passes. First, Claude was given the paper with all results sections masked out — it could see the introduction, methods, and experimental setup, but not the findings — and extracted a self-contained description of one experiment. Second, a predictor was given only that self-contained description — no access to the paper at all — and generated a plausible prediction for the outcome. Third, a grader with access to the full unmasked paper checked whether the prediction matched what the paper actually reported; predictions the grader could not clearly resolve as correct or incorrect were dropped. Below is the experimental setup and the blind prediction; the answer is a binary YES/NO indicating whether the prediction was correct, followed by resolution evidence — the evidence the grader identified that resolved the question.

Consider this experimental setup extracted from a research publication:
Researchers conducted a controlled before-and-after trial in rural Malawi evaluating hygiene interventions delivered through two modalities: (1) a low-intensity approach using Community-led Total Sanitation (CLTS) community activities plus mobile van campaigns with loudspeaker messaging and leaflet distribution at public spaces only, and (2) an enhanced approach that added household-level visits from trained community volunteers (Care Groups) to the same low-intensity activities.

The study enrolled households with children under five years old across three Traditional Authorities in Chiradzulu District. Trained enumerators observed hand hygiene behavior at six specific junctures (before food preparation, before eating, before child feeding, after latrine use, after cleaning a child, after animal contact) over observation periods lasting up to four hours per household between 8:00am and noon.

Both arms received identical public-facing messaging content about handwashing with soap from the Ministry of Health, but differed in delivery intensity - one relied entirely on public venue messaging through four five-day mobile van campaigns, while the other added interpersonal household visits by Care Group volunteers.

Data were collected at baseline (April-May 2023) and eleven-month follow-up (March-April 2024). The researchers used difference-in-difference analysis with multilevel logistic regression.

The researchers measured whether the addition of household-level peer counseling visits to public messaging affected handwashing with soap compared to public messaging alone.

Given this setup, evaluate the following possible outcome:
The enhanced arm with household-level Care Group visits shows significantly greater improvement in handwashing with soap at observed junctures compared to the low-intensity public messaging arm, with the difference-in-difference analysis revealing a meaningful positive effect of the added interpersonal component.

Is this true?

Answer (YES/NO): NO